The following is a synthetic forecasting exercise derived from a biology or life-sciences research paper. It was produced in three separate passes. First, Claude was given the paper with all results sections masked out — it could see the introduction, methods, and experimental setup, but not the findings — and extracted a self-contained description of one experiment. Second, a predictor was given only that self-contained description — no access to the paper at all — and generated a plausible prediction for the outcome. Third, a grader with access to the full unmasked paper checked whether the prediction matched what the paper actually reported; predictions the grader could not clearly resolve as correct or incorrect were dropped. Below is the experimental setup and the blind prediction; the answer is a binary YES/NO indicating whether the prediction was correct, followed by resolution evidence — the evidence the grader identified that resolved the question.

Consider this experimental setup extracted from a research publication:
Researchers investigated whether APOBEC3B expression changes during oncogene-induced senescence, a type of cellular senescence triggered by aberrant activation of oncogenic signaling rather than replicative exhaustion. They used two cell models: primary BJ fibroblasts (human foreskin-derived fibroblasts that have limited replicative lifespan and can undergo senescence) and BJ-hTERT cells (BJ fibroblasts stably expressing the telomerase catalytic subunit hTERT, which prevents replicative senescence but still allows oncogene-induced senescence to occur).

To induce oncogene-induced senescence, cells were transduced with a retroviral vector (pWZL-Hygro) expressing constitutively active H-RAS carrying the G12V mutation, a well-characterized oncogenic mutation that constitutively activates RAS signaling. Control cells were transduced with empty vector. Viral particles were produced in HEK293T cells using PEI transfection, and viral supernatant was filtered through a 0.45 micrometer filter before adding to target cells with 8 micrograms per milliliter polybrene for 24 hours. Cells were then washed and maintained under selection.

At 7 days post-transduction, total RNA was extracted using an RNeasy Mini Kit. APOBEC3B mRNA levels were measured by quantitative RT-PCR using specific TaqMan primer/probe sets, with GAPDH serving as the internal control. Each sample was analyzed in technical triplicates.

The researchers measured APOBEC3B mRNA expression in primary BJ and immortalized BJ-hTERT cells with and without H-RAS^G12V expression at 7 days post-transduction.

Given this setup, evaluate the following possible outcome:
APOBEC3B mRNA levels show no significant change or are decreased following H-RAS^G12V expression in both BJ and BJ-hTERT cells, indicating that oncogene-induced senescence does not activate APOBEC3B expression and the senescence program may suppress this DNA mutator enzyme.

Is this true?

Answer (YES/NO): YES